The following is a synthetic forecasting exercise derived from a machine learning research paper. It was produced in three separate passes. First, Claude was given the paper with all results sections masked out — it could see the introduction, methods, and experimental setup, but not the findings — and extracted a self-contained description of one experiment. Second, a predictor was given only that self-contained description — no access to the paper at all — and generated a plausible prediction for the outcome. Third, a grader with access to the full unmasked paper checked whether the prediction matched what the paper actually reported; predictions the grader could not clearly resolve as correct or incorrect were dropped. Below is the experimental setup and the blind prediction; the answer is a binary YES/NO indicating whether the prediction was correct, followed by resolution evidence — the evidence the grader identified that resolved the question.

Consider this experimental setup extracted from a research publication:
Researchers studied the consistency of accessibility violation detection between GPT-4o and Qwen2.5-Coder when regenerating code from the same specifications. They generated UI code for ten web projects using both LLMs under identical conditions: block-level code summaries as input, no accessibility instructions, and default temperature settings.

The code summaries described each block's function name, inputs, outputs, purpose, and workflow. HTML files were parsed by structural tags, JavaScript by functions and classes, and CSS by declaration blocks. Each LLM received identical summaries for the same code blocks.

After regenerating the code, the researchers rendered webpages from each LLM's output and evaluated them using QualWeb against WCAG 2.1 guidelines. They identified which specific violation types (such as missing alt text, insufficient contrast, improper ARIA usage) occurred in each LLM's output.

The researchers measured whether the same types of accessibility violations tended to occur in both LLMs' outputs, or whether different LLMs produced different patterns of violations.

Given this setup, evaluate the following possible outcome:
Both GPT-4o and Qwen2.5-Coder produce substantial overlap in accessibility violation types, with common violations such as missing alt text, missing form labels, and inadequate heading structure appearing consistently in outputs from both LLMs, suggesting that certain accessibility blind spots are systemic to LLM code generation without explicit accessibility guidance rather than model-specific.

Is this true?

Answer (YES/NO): NO